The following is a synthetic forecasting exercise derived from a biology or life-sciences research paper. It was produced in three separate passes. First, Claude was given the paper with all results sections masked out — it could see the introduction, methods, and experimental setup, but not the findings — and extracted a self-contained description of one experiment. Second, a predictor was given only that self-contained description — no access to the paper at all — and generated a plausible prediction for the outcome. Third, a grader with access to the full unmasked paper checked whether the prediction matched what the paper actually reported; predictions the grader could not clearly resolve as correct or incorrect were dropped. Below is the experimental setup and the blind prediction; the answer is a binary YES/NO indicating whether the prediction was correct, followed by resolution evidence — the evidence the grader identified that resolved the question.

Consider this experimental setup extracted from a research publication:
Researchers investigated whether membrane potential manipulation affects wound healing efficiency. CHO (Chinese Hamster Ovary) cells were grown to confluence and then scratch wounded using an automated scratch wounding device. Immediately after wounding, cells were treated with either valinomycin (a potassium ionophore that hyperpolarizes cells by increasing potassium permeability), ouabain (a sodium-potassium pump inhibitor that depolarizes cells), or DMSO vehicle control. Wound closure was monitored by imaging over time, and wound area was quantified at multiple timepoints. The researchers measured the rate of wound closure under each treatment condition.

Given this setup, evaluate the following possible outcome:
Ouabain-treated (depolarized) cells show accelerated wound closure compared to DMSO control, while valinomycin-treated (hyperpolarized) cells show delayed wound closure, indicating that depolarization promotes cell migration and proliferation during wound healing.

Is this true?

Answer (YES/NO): YES